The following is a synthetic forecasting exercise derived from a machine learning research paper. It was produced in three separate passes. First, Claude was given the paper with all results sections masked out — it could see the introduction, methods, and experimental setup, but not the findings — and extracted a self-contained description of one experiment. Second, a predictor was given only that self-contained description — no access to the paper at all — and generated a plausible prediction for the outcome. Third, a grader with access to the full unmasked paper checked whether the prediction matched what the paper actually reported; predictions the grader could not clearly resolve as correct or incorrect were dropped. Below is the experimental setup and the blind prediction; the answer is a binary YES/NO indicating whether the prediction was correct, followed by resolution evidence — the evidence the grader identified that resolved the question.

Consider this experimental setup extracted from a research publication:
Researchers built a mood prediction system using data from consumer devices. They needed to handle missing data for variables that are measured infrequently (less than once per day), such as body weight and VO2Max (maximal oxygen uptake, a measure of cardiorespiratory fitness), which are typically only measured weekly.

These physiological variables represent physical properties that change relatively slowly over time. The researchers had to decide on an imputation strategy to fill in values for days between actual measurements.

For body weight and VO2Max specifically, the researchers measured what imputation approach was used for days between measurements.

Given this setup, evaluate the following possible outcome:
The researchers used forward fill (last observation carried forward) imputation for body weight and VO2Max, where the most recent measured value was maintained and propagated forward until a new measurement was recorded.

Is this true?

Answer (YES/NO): NO